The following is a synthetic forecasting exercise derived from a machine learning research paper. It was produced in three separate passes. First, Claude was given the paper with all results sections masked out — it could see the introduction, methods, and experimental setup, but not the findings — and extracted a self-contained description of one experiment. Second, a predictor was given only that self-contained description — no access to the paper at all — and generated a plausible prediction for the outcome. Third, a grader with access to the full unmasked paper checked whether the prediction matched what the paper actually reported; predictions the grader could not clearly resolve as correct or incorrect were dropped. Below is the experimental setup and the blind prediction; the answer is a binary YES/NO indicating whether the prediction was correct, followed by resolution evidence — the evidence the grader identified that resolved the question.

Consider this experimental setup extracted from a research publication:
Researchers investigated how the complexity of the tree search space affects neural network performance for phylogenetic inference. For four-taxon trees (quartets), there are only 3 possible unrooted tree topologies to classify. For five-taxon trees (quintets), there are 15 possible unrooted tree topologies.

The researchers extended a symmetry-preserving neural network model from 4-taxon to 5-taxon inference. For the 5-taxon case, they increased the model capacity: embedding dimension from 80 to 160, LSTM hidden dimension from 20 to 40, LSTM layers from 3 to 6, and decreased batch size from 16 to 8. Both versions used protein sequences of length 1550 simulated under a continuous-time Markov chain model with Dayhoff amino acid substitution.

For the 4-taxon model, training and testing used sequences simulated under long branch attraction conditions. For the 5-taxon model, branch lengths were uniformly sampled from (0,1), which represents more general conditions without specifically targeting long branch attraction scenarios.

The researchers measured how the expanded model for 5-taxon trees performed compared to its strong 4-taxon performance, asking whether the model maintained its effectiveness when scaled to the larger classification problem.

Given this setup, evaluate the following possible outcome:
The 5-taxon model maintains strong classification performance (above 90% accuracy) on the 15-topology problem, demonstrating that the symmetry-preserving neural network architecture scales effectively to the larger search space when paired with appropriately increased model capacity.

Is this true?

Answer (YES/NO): NO